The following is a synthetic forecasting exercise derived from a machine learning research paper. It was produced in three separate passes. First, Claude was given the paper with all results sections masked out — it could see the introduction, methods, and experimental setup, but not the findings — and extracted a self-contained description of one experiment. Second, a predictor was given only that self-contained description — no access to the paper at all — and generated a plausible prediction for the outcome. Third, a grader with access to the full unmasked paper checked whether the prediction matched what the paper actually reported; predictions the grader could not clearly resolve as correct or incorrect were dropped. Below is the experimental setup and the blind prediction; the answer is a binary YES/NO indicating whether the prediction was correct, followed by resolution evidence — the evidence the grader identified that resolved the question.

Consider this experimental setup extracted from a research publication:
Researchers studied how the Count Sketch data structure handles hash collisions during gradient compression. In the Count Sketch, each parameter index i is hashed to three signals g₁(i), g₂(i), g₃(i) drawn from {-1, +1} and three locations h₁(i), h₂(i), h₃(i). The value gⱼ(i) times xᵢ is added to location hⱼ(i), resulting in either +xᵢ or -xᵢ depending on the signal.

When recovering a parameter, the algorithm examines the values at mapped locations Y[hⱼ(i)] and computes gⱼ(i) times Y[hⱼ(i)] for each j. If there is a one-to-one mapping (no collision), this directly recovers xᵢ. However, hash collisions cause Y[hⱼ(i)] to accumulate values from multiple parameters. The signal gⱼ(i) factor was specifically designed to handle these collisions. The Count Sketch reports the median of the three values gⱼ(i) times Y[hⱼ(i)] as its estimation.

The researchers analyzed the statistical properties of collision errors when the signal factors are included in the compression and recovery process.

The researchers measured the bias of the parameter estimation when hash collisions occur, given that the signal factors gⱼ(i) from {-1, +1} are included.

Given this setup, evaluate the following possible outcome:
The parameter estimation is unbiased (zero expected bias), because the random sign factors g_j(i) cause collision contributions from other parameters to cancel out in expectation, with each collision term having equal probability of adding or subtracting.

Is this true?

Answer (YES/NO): YES